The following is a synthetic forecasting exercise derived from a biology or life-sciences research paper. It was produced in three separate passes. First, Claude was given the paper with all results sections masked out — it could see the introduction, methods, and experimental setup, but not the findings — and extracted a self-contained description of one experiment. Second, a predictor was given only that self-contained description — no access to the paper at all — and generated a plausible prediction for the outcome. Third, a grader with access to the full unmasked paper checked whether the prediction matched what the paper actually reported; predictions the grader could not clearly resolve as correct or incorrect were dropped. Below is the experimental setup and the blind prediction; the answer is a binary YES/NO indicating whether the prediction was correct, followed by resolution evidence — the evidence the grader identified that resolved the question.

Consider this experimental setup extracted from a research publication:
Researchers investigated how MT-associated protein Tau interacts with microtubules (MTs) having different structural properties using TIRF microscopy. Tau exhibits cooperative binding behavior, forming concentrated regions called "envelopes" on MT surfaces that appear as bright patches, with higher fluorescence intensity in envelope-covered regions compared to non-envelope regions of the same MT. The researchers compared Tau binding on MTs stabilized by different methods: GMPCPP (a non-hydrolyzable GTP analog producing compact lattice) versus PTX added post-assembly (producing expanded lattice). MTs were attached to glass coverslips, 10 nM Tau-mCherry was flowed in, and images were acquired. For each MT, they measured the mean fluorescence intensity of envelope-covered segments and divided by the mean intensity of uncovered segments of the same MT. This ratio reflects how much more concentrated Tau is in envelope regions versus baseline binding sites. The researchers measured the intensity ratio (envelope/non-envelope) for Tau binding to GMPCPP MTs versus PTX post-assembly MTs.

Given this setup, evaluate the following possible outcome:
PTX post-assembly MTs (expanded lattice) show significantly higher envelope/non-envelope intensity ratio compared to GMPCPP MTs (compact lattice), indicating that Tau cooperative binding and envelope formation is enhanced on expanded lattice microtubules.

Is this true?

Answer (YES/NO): YES